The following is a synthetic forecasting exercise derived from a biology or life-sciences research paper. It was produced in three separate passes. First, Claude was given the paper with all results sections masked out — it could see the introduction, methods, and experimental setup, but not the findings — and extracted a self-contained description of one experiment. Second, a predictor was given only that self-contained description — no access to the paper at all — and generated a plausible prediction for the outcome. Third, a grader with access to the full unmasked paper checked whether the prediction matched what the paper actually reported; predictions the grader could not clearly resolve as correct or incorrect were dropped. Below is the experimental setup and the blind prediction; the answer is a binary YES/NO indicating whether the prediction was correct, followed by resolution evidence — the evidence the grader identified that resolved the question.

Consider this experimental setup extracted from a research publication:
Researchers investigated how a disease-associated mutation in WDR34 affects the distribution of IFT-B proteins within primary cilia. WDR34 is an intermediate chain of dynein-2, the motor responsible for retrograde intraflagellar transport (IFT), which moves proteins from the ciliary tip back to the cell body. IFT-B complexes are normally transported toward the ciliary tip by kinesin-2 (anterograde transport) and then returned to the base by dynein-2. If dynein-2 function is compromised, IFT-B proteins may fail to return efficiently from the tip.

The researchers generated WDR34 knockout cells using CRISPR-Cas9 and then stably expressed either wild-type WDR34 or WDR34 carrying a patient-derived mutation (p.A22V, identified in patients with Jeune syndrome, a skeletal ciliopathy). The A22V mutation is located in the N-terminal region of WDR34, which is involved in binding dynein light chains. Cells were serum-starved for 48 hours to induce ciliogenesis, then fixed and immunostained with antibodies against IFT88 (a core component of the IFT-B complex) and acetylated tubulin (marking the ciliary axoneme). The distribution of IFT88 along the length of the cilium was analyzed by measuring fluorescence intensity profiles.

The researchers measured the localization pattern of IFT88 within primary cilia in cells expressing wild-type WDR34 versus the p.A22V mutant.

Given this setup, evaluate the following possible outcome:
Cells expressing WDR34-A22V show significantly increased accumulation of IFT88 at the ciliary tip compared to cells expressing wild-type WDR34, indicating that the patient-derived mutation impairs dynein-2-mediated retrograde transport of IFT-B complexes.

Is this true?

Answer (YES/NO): NO